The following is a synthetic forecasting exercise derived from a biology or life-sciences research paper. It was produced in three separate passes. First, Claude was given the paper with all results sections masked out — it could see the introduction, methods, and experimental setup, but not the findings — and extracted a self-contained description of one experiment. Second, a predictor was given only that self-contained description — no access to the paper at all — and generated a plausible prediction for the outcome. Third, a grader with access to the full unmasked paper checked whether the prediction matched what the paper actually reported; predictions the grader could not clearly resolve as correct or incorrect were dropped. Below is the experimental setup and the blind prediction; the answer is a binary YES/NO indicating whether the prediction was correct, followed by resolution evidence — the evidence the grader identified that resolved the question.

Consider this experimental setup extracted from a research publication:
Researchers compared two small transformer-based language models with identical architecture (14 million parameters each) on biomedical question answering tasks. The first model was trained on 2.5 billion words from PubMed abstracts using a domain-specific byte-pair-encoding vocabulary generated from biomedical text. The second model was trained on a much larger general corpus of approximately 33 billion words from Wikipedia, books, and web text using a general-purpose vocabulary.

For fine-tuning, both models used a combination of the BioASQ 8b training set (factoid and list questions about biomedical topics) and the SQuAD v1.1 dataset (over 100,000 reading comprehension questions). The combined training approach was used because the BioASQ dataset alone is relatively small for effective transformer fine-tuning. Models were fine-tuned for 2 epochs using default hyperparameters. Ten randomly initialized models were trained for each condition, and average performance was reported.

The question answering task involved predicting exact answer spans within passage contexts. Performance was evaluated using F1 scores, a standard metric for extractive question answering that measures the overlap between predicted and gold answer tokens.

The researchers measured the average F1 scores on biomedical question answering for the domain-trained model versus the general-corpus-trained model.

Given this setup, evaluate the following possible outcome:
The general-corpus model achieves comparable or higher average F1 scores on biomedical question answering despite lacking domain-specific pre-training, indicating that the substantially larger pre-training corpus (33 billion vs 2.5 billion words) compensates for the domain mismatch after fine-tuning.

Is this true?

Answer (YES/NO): YES